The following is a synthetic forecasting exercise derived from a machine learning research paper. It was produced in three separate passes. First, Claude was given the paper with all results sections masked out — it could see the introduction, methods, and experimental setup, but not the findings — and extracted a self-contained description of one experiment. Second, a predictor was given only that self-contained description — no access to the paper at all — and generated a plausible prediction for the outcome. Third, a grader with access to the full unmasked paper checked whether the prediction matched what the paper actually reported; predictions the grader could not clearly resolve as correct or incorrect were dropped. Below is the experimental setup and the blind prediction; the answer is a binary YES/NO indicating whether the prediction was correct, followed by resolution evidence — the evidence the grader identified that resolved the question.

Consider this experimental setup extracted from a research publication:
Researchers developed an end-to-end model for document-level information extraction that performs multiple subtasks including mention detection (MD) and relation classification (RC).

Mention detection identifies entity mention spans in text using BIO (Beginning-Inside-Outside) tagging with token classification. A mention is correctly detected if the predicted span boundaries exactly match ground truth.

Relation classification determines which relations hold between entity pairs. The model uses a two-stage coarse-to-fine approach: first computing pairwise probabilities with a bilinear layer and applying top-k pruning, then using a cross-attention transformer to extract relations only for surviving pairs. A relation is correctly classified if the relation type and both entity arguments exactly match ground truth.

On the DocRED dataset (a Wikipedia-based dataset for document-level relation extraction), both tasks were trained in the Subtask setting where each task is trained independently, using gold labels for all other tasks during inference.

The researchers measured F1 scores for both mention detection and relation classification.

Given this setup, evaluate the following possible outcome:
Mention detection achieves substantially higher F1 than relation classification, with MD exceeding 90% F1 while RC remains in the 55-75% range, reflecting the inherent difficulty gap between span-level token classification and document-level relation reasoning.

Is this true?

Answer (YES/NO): YES